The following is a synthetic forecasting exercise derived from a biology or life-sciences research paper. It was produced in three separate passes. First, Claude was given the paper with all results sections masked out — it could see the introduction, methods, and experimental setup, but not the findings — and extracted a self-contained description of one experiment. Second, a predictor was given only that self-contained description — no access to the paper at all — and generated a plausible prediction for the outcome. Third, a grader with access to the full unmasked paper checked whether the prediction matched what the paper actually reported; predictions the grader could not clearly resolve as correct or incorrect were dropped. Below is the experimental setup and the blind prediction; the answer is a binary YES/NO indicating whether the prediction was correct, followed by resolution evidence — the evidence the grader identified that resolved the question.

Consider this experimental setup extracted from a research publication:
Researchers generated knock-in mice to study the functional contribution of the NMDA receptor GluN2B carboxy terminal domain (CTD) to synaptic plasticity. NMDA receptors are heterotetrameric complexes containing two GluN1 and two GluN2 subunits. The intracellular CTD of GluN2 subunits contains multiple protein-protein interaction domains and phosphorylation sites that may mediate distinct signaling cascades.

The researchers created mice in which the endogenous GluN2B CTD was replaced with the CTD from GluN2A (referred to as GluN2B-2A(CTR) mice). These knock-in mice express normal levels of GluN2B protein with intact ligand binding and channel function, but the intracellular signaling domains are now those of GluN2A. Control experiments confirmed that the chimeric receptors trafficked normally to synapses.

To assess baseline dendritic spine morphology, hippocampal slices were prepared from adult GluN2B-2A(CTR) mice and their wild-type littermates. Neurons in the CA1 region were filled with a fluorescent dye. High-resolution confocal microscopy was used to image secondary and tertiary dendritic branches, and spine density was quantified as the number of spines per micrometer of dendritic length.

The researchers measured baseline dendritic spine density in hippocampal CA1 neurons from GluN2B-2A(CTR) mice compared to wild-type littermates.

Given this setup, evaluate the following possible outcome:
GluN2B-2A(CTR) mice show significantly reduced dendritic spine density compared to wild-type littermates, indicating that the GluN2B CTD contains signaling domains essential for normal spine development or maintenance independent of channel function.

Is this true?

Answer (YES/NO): NO